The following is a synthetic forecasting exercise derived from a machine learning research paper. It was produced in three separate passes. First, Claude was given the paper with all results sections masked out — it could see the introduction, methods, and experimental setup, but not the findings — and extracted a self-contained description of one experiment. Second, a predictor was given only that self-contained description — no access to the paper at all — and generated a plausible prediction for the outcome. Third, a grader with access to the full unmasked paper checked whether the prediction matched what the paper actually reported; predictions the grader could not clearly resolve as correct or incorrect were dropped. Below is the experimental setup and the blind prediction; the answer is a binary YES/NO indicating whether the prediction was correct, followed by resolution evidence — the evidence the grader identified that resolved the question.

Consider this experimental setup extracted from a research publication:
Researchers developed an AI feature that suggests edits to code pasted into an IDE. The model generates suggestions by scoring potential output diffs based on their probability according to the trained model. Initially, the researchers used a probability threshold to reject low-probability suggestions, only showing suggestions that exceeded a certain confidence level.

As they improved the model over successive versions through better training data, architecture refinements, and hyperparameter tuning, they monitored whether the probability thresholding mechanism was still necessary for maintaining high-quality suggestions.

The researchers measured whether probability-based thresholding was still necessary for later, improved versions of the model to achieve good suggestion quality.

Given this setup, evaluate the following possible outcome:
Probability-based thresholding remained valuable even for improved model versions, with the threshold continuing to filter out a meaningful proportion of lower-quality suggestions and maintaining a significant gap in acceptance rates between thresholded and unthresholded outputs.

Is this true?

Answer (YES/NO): NO